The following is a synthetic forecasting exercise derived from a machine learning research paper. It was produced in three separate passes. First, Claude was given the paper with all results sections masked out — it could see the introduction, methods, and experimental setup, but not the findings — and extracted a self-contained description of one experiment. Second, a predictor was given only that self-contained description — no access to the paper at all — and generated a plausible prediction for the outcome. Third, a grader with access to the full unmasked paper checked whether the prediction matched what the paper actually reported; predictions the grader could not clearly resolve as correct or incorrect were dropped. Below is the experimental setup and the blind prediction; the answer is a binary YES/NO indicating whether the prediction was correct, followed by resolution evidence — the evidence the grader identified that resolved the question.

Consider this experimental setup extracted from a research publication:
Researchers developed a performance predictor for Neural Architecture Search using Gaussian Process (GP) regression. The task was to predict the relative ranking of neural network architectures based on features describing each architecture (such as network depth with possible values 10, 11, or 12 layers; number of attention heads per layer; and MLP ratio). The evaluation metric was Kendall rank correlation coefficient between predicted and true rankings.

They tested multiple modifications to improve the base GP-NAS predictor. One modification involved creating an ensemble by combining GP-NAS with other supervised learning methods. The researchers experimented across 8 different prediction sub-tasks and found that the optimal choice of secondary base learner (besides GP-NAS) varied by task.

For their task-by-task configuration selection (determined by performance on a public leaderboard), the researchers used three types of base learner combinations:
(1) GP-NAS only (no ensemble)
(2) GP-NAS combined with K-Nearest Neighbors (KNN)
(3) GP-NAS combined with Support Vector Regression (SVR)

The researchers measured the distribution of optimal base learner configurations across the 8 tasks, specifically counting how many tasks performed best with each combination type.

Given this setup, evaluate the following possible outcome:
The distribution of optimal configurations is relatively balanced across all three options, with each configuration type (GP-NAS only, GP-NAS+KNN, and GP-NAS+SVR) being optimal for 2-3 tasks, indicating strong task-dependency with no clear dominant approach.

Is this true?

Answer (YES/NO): NO